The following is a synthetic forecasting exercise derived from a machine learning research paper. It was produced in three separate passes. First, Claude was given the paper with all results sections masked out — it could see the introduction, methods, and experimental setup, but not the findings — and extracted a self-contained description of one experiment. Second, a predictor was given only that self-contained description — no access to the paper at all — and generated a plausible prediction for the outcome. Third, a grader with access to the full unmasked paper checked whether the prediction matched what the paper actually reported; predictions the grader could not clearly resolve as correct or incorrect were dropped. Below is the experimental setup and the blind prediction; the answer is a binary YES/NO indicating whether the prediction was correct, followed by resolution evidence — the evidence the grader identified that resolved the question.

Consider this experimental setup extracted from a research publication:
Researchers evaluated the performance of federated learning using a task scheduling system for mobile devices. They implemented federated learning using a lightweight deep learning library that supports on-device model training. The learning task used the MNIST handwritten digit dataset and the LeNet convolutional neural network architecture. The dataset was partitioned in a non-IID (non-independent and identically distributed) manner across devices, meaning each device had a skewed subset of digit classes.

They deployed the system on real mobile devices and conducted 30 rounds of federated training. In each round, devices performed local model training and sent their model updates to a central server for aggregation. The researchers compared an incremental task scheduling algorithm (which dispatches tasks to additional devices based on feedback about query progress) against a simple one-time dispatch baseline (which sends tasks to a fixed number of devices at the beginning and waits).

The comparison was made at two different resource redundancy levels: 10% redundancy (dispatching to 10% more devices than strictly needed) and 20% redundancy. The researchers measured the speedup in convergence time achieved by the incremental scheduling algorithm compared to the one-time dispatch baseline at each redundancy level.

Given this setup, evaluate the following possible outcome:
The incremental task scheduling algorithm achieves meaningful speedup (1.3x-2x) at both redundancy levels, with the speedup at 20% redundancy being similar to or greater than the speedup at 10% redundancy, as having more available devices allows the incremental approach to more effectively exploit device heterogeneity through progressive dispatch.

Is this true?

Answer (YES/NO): NO